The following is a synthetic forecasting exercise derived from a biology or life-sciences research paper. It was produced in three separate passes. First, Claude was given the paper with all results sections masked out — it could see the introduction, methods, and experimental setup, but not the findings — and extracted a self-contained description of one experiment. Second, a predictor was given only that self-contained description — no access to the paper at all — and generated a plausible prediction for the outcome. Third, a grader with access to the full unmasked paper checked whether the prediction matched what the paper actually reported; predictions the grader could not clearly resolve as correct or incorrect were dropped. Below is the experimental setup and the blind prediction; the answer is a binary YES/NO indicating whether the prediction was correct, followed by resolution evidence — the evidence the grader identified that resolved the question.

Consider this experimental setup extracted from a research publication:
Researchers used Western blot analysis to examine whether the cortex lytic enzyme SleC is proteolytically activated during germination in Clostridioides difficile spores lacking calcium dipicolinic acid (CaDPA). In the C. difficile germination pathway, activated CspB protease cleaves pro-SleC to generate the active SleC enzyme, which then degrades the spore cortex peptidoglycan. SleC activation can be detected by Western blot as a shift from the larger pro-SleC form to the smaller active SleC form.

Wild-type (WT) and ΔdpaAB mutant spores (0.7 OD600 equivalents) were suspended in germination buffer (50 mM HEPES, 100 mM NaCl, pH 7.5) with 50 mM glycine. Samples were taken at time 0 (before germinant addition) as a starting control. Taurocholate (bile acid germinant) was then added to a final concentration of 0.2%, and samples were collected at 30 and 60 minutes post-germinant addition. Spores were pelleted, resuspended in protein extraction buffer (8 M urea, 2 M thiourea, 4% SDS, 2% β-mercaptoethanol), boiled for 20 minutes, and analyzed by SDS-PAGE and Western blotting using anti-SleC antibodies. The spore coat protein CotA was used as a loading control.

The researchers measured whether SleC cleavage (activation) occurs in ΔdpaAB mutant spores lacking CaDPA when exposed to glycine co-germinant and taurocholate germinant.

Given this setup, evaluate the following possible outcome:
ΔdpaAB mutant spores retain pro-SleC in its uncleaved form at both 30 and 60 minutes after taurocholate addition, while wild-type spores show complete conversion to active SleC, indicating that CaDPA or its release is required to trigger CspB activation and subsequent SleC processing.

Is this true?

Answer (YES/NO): NO